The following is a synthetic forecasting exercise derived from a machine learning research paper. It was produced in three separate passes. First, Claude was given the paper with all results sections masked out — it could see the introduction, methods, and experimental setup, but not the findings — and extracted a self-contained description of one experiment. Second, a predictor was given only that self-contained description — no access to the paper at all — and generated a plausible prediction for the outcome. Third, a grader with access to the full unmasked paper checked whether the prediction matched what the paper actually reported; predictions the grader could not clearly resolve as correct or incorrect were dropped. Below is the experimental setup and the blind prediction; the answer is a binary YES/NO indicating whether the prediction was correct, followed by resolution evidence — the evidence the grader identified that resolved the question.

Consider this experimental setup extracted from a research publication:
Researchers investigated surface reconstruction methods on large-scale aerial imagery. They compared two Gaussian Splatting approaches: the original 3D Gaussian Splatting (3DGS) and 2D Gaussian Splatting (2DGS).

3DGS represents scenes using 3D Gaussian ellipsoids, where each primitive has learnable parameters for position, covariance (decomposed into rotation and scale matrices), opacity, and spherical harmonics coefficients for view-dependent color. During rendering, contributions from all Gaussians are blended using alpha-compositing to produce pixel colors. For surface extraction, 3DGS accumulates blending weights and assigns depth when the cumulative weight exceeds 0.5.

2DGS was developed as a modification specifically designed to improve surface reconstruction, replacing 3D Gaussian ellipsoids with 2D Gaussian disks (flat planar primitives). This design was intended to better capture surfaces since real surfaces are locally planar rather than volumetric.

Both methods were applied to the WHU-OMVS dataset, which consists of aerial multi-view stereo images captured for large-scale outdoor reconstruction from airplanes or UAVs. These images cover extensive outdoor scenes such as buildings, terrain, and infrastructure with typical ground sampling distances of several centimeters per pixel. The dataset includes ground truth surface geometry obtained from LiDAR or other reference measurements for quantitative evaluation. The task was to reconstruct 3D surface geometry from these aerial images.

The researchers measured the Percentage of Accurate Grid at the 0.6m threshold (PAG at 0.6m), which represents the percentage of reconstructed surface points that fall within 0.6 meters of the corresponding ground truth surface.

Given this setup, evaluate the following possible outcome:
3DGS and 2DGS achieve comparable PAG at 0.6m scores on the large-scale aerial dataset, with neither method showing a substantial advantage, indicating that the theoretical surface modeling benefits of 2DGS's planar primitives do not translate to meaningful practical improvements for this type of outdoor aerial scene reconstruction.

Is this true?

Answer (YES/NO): NO